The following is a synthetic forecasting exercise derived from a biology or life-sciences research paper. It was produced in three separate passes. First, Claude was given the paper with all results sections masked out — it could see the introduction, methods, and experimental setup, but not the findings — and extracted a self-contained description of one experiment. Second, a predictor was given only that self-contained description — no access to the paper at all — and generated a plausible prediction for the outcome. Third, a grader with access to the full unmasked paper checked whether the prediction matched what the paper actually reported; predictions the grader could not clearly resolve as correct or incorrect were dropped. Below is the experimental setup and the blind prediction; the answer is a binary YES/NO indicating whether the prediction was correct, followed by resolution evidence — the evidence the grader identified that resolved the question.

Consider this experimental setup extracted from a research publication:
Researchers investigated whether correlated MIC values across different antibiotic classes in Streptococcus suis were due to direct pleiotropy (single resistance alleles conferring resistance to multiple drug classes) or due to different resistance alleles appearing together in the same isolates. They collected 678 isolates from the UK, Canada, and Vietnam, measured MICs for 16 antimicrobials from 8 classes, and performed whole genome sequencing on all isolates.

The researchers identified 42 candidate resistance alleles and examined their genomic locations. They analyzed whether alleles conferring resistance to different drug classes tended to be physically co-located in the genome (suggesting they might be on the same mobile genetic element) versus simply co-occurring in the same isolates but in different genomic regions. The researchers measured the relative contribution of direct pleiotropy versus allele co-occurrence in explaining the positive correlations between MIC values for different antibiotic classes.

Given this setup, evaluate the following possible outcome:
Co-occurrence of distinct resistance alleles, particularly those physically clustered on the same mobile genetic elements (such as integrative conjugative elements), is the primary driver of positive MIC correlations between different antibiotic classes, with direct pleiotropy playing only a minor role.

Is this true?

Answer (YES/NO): YES